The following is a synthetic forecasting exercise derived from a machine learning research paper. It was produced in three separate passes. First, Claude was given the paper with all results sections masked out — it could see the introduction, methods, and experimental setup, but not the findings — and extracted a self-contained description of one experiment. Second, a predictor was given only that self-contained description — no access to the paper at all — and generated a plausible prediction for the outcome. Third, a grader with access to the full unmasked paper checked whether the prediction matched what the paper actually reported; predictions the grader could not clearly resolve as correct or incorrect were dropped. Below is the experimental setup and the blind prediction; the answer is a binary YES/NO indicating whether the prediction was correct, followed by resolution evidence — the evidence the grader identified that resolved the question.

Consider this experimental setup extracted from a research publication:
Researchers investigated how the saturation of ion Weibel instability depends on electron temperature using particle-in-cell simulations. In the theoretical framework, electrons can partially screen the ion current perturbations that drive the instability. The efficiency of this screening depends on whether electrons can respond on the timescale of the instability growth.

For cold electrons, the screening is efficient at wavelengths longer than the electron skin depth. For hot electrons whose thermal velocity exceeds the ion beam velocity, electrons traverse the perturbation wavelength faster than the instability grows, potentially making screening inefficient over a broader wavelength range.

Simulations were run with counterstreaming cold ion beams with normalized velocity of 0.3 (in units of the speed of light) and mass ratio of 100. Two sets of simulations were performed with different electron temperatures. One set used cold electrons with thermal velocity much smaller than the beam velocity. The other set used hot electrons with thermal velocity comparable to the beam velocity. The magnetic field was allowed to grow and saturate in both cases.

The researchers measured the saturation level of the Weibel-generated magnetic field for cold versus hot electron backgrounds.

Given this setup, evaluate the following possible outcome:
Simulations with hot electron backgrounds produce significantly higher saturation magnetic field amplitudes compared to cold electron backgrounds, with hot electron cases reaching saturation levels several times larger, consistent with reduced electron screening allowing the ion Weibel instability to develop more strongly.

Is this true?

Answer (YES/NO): NO